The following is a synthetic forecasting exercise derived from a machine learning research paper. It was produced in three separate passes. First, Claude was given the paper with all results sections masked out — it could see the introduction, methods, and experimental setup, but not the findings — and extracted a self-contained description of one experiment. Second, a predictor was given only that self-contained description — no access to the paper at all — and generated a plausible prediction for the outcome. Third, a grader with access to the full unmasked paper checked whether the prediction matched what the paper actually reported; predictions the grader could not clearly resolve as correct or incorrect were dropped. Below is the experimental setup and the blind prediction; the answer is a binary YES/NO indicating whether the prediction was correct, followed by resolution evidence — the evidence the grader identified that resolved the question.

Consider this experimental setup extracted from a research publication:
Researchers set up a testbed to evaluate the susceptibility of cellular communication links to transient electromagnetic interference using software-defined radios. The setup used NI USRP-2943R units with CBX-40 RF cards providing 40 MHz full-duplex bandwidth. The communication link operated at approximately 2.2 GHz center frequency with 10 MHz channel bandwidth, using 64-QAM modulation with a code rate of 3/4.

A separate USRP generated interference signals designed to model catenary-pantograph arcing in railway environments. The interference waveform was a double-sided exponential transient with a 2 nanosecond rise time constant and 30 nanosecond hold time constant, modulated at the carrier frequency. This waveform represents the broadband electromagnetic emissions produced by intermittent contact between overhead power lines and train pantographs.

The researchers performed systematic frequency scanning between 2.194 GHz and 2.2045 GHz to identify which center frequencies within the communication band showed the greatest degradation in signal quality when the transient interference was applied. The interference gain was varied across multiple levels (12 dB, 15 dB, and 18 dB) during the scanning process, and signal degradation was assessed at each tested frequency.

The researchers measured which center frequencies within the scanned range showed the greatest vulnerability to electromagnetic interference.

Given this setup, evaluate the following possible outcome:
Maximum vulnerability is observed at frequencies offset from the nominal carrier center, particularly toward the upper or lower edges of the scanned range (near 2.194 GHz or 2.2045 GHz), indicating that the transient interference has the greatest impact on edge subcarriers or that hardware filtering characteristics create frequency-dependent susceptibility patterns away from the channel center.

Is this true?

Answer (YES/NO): NO